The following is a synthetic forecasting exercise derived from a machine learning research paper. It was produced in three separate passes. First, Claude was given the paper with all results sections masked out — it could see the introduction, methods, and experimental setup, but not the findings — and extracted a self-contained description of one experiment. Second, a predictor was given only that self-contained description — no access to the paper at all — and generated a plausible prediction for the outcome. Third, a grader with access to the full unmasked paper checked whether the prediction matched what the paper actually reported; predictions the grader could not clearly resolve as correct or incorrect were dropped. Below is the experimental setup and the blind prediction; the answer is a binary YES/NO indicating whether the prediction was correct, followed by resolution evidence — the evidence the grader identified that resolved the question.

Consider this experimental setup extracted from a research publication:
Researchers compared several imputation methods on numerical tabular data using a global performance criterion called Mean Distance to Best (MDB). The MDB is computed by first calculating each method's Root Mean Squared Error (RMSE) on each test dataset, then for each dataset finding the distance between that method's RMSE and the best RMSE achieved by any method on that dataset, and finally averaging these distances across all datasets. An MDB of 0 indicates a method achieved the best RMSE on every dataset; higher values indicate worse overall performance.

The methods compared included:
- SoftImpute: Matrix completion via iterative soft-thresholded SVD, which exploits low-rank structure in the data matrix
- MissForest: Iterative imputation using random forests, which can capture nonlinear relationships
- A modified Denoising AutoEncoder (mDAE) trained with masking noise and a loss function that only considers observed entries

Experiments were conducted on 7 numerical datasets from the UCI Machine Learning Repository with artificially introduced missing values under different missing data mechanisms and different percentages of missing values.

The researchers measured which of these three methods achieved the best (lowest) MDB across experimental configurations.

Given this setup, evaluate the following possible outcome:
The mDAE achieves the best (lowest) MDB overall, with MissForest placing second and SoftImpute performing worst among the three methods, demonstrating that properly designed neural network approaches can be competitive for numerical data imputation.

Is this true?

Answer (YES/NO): NO